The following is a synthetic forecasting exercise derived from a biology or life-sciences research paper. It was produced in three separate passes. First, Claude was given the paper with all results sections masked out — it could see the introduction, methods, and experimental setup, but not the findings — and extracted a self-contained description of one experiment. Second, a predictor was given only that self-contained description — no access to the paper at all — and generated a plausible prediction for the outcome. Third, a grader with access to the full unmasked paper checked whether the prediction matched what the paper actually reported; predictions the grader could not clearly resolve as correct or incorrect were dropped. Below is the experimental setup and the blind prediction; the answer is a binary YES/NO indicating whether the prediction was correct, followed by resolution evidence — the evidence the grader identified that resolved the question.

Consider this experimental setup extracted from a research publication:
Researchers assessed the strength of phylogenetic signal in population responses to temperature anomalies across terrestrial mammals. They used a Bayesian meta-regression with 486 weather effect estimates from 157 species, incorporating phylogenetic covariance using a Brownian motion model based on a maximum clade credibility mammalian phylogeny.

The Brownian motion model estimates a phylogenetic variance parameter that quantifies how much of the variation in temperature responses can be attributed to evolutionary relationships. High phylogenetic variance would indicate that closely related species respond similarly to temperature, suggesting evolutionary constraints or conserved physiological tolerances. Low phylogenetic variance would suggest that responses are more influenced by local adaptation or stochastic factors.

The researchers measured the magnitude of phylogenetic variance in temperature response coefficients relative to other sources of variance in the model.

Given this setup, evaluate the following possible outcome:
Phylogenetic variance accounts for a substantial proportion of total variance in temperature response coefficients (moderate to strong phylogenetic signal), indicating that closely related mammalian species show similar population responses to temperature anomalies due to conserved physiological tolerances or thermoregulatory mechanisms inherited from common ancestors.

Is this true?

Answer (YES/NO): NO